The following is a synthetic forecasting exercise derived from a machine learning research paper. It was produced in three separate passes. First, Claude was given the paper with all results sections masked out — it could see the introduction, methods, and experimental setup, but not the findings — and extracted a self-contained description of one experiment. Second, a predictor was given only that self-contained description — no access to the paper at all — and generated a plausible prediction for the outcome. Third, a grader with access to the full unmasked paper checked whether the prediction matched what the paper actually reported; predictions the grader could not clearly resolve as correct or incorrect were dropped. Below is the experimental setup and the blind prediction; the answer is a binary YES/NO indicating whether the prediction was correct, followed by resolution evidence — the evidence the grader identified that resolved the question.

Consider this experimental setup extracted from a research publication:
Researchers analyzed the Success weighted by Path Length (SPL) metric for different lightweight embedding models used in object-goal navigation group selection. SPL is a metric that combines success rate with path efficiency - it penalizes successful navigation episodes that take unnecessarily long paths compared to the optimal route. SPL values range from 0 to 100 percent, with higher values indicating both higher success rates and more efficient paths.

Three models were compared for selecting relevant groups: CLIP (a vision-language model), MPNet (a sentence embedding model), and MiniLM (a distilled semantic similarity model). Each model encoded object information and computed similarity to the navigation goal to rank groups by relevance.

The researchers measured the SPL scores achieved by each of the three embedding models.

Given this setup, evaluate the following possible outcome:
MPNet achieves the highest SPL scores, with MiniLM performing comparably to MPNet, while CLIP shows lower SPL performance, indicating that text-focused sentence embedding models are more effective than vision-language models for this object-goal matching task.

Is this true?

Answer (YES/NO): NO